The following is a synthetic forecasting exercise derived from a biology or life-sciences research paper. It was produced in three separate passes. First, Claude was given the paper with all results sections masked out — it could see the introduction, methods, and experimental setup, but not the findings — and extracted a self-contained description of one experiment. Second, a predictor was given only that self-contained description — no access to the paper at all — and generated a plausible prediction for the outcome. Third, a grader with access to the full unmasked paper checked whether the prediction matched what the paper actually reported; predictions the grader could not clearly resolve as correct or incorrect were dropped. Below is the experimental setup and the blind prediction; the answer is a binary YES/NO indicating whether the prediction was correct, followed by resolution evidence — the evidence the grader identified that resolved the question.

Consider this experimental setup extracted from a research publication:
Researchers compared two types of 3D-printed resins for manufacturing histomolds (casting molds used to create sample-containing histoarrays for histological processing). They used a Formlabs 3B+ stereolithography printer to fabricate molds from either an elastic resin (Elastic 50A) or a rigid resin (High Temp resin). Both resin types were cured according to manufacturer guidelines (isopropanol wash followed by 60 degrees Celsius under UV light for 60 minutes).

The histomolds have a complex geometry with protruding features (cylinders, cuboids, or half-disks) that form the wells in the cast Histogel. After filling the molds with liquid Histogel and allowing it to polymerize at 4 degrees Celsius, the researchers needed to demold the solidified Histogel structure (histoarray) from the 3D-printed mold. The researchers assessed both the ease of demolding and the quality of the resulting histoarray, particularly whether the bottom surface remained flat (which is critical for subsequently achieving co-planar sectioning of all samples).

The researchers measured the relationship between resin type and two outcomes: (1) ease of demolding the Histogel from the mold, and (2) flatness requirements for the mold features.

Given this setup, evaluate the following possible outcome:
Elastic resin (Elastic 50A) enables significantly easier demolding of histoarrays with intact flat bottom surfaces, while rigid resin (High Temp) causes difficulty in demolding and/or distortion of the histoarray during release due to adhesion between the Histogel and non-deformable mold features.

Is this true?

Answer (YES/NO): NO